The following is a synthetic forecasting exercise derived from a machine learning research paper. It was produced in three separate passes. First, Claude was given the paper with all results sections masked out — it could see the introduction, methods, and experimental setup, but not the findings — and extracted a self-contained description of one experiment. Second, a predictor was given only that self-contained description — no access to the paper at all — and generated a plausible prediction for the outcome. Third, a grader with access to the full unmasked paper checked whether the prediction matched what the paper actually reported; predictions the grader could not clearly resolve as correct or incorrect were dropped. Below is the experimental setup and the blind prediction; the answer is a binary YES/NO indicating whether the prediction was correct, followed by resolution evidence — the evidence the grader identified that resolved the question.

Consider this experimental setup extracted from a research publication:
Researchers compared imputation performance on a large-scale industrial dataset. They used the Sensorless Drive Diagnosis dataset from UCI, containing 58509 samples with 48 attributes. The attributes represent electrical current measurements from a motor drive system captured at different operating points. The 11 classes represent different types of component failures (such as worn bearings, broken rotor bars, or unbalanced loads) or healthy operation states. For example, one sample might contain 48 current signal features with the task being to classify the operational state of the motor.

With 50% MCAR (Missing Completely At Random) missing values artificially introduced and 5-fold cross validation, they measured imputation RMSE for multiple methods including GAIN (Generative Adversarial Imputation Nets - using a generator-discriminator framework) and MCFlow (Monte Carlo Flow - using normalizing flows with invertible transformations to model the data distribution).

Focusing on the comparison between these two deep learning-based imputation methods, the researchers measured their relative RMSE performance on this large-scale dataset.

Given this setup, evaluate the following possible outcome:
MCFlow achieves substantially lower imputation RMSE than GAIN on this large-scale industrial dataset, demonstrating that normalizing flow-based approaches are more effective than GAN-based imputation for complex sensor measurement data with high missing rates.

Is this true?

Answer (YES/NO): YES